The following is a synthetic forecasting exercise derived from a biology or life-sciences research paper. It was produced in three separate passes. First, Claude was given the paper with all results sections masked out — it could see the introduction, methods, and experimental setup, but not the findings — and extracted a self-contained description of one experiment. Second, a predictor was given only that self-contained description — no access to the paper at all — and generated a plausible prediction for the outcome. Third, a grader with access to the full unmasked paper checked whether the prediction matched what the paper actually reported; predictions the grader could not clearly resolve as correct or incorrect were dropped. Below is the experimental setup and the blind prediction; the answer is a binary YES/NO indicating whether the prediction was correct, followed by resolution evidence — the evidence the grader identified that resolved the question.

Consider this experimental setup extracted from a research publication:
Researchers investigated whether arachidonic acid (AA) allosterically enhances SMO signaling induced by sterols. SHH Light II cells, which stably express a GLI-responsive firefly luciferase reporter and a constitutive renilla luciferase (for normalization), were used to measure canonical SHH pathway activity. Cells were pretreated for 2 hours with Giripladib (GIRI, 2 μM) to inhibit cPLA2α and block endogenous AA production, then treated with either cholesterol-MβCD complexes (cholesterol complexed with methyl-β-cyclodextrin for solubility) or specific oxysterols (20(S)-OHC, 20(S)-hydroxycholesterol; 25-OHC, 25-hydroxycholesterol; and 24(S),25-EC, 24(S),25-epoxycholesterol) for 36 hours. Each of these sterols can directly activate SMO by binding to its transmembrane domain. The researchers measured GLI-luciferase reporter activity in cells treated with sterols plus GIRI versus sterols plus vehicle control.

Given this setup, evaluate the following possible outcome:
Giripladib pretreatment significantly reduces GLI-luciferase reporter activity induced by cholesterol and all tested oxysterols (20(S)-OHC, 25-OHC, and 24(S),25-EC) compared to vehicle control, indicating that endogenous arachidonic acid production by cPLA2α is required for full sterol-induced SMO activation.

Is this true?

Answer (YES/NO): NO